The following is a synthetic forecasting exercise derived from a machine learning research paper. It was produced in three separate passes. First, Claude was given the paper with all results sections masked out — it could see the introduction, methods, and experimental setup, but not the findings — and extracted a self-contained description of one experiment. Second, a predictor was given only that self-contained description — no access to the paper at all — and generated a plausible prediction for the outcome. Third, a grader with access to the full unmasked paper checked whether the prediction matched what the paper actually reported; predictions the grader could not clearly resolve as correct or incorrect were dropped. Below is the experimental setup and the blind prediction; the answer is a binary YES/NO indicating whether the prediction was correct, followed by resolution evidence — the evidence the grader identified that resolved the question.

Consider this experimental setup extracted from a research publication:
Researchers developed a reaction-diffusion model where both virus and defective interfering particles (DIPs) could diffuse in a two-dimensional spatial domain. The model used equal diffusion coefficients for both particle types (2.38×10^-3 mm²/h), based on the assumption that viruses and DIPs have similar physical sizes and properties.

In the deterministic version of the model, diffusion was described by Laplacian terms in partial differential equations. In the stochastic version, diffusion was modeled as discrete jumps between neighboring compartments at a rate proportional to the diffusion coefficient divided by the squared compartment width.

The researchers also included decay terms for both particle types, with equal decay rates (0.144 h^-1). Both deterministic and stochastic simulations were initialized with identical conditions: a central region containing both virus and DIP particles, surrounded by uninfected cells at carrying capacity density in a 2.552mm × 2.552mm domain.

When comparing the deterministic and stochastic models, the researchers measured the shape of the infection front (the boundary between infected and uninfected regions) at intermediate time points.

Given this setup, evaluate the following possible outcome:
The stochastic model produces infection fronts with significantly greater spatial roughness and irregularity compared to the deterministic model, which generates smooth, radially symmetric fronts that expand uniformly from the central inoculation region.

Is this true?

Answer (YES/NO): YES